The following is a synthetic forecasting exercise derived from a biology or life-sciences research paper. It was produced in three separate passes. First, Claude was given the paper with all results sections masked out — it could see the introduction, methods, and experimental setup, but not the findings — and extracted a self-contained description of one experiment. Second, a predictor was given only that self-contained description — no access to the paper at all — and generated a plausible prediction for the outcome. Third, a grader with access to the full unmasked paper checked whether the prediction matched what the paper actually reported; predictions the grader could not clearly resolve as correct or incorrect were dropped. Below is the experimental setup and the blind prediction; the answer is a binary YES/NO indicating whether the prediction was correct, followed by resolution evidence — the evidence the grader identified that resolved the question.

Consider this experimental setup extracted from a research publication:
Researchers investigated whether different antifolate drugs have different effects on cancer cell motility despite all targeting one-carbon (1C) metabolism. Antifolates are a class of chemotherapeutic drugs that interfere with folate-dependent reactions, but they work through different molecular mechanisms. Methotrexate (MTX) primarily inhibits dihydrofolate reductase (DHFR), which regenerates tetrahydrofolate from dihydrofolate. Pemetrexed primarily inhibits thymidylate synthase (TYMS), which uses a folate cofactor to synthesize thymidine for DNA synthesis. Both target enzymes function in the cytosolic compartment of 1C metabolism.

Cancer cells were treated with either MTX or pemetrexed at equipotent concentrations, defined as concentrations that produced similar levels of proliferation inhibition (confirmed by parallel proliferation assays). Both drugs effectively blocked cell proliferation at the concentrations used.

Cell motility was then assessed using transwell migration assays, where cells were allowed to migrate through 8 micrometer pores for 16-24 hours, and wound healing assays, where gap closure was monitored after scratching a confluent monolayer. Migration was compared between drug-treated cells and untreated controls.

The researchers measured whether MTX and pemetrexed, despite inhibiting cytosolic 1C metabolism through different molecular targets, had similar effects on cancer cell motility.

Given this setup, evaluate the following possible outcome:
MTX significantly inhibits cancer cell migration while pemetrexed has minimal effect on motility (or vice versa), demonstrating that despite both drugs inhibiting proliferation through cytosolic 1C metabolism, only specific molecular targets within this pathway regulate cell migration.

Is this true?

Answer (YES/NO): NO